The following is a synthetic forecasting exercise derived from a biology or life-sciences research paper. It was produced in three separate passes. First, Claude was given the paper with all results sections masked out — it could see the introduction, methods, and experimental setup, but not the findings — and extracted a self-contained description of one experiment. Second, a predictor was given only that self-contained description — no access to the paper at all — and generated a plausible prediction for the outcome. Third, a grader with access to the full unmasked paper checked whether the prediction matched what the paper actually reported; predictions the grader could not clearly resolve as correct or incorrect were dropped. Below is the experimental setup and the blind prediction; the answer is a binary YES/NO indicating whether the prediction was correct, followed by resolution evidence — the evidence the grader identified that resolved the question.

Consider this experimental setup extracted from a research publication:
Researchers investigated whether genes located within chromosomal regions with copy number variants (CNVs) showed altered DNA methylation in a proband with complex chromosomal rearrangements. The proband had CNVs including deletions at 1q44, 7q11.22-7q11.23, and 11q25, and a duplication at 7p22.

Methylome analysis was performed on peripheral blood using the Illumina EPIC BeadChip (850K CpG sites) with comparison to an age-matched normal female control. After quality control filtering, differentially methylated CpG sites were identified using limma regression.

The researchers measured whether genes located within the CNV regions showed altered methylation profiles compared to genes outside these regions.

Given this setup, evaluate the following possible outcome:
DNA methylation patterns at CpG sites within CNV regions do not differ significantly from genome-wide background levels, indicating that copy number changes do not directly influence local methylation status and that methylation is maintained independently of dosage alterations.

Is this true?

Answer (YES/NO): YES